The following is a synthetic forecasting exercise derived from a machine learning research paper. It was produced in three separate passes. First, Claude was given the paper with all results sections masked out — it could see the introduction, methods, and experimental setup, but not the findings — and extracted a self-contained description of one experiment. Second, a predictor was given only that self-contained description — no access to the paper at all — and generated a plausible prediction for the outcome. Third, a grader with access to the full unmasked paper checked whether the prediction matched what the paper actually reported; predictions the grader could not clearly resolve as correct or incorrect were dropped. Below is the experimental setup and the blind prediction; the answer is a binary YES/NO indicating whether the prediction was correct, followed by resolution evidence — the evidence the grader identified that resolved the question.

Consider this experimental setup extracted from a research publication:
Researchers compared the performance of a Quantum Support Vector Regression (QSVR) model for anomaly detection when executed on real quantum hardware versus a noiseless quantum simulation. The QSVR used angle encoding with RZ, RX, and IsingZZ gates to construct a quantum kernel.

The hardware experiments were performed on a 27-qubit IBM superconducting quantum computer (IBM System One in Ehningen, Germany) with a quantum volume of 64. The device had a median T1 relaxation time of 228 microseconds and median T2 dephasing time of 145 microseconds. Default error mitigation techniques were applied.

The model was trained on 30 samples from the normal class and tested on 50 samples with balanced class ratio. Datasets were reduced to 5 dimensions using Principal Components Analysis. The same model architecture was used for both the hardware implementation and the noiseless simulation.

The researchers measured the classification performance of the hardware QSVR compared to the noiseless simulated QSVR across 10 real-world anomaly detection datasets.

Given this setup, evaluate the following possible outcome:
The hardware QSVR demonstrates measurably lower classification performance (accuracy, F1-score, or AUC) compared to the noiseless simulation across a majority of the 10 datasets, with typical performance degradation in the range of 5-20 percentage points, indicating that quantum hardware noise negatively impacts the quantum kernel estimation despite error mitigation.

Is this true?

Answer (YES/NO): NO